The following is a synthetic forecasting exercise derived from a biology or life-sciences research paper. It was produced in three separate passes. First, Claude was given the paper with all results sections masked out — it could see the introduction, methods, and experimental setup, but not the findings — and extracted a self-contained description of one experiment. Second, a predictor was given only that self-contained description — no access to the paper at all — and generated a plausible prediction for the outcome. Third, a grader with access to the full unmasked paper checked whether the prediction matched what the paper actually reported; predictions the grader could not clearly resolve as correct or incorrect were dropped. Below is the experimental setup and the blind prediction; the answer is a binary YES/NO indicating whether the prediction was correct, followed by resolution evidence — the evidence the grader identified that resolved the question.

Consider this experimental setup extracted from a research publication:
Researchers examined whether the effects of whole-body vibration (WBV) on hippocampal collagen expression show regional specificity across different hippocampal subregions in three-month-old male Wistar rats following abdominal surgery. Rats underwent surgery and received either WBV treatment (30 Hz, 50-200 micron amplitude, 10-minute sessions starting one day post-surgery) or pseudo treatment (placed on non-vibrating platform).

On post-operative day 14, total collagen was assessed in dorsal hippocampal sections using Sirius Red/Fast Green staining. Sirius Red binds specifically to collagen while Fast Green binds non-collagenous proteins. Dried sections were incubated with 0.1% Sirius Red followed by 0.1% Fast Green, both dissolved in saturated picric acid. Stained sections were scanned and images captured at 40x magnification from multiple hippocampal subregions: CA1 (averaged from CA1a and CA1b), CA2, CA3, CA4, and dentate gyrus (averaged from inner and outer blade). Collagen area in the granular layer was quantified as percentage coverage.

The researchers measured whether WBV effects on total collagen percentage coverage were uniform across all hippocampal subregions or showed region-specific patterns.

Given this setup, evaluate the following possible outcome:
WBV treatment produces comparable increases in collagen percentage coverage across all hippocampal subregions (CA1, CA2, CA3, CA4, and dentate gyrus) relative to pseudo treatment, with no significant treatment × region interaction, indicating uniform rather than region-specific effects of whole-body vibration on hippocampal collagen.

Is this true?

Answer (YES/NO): NO